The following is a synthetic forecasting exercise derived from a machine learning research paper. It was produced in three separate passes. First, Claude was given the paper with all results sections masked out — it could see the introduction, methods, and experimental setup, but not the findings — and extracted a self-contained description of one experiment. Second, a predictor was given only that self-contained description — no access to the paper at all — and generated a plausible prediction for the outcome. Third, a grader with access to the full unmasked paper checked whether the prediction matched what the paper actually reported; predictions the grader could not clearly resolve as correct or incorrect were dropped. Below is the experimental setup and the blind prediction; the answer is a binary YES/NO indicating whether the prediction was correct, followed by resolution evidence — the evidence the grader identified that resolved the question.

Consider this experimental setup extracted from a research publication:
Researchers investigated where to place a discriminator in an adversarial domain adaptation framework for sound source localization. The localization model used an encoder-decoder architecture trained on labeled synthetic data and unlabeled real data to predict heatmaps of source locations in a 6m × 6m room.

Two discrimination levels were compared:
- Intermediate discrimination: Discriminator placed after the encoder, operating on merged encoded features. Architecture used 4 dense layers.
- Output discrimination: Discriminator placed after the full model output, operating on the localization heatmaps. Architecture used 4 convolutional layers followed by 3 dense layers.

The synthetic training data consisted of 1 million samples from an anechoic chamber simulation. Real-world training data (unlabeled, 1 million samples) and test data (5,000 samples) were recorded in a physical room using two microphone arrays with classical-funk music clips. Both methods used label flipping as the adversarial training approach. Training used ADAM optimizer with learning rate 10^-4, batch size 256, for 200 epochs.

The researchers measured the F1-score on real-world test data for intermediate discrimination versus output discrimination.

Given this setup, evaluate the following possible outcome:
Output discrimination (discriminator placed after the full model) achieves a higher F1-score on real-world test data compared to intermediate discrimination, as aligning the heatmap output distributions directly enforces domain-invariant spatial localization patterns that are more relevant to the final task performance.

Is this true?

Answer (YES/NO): YES